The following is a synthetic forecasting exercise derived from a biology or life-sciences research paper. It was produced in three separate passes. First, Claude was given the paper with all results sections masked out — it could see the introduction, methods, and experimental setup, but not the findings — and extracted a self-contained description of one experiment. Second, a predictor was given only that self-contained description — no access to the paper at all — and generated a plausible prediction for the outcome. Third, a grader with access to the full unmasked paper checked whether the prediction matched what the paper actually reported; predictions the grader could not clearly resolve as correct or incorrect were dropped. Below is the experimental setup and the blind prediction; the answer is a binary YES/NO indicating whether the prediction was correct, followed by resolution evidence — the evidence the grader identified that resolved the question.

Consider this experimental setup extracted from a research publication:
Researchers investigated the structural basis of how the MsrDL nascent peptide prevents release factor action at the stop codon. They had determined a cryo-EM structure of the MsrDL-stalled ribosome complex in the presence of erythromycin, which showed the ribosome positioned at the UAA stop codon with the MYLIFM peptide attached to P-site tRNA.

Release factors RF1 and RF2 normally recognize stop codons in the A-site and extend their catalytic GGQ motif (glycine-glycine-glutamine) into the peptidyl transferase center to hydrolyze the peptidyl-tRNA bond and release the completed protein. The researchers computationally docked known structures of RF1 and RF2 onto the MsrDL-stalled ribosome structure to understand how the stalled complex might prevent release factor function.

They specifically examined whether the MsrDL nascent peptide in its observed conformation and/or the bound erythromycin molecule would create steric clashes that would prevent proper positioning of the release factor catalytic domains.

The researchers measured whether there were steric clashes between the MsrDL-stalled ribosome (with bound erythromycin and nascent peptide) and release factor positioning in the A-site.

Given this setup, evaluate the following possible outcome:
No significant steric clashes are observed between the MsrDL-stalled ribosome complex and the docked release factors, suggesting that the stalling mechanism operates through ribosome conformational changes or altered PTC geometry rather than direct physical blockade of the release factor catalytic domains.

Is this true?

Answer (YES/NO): NO